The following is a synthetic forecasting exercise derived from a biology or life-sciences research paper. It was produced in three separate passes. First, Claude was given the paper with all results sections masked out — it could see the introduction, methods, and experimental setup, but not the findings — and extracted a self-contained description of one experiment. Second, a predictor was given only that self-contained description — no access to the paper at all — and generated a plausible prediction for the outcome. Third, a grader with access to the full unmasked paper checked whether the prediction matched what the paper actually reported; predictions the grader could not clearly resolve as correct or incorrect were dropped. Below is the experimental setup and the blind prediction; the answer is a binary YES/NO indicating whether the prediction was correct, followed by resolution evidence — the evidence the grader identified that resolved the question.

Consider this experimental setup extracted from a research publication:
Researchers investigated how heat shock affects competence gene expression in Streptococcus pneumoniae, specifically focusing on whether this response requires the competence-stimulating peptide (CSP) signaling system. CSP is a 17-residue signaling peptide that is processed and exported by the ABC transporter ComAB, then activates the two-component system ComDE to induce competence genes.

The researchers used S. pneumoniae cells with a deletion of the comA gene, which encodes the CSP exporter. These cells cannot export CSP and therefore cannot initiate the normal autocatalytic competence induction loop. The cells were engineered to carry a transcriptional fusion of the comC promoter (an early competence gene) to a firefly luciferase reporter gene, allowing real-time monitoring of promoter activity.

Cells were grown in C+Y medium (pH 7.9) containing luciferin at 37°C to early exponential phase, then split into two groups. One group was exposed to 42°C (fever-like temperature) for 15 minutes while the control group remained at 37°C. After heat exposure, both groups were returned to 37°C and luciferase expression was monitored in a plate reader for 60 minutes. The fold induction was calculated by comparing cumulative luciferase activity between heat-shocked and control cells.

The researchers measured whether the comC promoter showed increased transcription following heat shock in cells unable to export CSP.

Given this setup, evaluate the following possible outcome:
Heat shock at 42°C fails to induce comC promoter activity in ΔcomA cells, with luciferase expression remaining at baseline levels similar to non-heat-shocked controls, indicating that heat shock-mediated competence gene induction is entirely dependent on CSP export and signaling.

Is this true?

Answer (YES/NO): NO